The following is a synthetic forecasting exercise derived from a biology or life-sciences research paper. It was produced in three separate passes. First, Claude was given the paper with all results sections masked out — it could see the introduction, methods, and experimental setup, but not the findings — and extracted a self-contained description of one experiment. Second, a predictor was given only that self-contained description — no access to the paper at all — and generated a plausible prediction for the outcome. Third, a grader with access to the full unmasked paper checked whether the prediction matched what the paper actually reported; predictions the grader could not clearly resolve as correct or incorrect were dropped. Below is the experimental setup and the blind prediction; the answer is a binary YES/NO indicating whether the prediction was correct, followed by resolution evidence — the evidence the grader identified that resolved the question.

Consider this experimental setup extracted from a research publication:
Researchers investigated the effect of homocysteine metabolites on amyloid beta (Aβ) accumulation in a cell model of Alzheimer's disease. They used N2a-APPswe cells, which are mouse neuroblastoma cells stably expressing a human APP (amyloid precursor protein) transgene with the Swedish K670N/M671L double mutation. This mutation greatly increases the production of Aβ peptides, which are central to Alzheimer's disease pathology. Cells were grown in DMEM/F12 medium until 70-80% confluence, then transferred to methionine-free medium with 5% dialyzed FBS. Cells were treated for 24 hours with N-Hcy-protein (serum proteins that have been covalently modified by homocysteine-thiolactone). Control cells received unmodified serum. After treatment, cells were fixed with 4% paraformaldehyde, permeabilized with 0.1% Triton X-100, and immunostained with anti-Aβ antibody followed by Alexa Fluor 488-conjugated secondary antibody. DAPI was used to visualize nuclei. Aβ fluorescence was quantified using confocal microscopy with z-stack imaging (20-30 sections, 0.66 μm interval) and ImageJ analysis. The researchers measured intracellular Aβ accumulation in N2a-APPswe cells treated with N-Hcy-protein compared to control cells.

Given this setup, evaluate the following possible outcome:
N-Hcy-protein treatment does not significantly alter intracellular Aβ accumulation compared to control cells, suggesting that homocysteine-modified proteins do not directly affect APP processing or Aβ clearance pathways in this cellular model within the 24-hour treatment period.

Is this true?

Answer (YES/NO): NO